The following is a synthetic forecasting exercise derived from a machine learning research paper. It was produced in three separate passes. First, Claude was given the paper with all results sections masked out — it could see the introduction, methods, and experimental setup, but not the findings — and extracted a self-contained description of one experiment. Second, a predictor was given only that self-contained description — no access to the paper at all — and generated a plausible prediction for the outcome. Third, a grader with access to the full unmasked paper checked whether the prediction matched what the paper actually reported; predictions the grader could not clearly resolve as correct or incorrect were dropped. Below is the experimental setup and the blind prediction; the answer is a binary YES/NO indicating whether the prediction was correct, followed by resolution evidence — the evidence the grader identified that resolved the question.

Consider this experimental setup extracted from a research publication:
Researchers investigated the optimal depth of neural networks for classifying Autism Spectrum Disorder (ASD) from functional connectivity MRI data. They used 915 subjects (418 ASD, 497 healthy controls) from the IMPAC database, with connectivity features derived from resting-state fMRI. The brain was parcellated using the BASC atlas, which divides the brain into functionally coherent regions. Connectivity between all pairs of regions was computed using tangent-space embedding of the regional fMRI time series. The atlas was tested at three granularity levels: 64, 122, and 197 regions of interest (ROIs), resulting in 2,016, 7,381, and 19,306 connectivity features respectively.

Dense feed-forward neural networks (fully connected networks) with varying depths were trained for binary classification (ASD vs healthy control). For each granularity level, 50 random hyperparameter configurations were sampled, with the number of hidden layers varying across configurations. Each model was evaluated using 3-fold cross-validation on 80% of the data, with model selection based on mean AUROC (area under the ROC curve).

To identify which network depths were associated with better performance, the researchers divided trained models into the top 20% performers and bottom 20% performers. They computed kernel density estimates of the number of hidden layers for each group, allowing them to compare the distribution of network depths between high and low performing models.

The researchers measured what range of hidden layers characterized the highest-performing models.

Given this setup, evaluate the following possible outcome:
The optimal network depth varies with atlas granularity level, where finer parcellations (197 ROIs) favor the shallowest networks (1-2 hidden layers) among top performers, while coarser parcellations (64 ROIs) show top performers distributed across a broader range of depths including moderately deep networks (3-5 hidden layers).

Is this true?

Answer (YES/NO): NO